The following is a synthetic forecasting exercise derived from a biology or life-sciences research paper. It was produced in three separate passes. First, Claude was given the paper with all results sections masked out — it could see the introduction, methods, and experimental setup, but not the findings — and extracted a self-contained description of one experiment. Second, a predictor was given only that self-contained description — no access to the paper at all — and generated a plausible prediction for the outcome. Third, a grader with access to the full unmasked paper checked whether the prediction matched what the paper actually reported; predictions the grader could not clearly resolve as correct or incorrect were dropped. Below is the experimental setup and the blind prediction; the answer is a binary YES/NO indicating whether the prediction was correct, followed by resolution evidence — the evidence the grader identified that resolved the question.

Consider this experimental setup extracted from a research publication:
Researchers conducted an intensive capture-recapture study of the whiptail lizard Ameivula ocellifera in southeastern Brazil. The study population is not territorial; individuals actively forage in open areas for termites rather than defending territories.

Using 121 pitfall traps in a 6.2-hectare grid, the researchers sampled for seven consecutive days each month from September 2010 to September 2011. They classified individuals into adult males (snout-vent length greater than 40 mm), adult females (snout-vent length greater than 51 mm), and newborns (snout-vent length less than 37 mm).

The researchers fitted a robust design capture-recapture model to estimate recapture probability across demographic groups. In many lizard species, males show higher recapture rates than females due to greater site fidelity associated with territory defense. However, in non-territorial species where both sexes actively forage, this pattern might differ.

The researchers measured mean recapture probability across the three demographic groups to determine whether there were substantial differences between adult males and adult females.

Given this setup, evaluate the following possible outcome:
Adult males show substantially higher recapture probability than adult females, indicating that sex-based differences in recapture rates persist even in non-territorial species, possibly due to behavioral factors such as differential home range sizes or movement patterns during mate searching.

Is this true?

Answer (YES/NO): NO